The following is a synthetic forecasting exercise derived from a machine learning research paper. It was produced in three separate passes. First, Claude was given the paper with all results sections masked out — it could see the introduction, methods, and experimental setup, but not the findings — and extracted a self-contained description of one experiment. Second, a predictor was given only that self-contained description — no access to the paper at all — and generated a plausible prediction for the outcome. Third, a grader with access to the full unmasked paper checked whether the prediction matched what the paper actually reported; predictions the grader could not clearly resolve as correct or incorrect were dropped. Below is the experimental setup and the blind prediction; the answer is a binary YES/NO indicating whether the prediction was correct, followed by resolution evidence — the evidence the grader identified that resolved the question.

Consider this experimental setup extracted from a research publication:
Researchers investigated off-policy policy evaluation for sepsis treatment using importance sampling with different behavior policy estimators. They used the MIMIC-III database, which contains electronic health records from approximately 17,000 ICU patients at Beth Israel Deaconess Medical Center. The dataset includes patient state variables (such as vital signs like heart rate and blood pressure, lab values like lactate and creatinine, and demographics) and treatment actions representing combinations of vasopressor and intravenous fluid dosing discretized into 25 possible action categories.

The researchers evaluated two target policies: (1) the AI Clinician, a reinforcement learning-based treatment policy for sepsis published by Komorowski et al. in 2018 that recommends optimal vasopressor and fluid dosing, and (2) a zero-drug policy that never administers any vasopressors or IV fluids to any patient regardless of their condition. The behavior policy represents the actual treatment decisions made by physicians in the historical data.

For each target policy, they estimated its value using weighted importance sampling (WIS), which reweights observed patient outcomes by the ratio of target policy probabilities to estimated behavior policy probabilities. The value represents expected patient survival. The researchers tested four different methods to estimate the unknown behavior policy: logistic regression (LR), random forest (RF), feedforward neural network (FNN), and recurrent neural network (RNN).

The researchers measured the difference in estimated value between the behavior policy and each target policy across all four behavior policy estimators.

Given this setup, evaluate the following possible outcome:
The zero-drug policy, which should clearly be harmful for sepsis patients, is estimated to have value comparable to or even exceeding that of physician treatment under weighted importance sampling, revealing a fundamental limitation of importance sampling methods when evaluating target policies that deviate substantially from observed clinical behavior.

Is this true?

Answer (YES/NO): YES